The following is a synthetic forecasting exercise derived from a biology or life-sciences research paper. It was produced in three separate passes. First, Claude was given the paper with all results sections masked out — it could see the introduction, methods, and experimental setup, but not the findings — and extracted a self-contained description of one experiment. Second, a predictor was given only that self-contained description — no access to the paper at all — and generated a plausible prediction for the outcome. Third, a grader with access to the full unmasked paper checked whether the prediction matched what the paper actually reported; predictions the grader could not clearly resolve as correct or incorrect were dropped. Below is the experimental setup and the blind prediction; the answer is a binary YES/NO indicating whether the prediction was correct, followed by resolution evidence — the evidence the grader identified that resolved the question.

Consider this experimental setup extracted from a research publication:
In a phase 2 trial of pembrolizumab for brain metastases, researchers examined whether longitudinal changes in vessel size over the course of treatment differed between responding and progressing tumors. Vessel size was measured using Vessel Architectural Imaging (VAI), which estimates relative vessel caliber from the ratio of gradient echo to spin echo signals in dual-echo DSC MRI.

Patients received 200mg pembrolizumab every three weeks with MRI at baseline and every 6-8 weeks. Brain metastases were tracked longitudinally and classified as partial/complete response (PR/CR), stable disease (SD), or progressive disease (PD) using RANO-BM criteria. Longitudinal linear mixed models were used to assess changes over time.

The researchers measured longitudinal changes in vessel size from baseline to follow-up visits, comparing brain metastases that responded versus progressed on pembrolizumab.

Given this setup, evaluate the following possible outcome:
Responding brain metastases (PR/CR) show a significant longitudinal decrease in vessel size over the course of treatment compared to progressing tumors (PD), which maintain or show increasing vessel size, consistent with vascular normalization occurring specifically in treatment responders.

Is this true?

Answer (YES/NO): NO